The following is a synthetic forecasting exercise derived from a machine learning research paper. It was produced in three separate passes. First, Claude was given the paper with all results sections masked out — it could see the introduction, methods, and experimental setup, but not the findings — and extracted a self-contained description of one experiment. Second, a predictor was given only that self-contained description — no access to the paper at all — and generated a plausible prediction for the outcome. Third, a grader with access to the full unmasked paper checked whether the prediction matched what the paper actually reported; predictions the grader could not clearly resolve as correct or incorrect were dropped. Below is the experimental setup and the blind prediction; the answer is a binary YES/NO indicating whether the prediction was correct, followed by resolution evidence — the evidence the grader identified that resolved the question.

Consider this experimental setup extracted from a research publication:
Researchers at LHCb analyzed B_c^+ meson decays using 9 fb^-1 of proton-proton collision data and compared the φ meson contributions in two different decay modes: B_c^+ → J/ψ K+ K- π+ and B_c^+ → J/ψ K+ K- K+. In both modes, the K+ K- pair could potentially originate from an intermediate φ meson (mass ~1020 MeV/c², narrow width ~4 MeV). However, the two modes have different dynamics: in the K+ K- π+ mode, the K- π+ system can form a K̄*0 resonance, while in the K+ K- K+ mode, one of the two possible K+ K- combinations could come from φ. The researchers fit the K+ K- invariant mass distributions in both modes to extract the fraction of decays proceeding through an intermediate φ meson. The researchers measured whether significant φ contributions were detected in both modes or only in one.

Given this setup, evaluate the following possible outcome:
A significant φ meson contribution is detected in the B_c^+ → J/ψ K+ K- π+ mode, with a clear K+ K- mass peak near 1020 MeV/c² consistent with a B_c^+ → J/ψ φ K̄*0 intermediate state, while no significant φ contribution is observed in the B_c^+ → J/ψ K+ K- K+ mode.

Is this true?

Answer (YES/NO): NO